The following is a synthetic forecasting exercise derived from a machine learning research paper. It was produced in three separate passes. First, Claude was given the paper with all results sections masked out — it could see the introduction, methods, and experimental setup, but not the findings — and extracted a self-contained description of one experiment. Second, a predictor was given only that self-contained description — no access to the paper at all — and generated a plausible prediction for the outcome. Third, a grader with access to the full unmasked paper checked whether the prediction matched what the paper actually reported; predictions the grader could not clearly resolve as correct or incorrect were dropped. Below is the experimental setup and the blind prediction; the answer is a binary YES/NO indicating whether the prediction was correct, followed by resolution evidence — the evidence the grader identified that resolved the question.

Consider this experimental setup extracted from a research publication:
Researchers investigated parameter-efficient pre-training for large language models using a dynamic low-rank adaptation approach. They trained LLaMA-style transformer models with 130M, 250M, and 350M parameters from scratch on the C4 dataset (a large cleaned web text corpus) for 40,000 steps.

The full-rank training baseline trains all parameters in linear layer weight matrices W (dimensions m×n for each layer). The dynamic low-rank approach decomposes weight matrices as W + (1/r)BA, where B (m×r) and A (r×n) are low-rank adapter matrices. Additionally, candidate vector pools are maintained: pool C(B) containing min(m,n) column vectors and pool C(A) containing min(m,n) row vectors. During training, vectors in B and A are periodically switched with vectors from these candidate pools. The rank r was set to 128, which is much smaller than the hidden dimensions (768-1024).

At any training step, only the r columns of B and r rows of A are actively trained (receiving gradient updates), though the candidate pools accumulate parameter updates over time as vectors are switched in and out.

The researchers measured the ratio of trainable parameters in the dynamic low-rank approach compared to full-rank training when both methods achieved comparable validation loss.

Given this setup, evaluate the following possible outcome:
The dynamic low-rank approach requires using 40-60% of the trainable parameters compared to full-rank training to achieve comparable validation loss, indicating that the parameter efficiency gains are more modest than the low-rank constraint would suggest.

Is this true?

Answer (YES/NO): YES